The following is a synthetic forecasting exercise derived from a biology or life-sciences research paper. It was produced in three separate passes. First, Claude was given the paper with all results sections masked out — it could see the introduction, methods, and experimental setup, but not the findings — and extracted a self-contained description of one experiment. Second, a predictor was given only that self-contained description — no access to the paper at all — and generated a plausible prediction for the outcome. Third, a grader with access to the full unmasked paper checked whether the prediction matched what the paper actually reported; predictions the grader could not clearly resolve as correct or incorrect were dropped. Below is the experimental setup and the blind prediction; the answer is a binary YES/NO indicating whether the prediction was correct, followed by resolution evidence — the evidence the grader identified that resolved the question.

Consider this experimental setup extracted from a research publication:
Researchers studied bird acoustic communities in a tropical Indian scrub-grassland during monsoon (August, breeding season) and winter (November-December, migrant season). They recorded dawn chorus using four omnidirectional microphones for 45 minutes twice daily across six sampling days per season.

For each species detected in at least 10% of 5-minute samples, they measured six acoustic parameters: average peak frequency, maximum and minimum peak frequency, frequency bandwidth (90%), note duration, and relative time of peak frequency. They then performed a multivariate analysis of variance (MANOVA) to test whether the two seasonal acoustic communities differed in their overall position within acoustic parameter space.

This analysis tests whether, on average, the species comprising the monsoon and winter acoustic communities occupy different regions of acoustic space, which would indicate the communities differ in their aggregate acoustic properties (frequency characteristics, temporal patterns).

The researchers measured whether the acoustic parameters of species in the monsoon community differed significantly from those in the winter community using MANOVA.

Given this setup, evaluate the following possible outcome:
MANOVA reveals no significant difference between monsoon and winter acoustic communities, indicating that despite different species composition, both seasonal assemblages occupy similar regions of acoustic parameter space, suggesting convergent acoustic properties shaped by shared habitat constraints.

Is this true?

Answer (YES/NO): YES